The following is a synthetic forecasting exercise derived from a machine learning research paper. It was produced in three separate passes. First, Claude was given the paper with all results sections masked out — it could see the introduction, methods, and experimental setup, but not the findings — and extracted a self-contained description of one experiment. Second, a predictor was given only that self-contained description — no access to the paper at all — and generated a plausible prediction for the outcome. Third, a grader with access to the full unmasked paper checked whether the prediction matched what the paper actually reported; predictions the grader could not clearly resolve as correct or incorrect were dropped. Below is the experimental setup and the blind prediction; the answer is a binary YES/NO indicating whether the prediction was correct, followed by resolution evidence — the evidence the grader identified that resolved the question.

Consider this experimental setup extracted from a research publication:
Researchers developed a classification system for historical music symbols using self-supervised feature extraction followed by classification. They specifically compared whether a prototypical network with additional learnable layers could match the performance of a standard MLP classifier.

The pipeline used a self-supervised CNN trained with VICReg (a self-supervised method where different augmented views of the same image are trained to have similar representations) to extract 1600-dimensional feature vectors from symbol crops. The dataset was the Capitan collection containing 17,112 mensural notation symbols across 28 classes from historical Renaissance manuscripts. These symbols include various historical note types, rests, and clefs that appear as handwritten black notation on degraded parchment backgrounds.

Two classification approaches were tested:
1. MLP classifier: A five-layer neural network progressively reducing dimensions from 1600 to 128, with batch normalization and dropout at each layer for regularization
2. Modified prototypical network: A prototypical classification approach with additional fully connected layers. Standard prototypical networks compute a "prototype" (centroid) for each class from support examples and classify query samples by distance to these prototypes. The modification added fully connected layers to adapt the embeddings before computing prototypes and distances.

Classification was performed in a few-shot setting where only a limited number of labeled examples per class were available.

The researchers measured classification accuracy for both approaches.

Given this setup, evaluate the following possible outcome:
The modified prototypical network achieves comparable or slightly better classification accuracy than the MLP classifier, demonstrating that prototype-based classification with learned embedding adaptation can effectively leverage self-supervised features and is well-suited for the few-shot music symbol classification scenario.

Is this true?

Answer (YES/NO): NO